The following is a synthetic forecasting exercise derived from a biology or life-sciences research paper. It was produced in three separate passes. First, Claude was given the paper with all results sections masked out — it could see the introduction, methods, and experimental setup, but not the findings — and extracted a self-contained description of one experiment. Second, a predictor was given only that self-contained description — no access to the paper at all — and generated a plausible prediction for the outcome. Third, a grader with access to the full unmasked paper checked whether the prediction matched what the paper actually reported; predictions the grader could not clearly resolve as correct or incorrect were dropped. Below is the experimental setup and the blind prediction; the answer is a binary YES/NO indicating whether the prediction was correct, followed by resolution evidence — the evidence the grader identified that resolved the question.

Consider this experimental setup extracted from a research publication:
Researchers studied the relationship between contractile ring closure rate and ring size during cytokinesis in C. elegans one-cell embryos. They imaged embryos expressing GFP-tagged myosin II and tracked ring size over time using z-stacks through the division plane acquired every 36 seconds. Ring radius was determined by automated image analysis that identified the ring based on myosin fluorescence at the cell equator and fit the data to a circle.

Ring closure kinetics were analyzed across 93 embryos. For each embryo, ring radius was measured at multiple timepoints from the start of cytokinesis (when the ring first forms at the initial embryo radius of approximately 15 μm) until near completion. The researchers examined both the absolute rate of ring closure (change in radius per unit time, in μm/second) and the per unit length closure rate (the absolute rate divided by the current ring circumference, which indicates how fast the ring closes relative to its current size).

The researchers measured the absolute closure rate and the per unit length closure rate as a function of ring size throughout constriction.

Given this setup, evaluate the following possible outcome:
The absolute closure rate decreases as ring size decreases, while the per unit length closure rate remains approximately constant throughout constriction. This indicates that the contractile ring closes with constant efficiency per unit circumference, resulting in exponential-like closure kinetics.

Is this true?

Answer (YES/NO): NO